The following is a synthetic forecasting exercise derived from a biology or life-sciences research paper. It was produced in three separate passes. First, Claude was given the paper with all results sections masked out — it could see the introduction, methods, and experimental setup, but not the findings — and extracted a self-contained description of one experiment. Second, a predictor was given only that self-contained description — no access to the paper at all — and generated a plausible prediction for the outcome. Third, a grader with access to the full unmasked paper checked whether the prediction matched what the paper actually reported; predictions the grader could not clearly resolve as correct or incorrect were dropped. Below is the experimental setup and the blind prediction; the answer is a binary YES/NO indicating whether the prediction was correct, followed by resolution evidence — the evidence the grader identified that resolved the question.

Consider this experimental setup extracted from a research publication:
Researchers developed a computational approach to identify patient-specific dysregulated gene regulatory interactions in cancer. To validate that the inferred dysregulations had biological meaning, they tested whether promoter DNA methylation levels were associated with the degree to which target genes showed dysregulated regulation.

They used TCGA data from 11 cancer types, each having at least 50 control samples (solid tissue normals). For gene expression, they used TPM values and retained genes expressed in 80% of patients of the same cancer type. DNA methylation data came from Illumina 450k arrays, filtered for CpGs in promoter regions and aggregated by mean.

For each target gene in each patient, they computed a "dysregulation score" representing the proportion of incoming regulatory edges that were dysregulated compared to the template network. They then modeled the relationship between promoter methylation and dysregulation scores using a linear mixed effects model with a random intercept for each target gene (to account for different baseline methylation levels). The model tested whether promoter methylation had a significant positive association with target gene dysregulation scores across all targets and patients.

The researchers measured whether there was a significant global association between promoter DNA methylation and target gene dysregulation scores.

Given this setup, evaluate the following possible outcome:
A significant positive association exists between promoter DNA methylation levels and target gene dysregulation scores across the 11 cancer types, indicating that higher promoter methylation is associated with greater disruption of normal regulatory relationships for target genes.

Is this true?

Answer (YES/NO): YES